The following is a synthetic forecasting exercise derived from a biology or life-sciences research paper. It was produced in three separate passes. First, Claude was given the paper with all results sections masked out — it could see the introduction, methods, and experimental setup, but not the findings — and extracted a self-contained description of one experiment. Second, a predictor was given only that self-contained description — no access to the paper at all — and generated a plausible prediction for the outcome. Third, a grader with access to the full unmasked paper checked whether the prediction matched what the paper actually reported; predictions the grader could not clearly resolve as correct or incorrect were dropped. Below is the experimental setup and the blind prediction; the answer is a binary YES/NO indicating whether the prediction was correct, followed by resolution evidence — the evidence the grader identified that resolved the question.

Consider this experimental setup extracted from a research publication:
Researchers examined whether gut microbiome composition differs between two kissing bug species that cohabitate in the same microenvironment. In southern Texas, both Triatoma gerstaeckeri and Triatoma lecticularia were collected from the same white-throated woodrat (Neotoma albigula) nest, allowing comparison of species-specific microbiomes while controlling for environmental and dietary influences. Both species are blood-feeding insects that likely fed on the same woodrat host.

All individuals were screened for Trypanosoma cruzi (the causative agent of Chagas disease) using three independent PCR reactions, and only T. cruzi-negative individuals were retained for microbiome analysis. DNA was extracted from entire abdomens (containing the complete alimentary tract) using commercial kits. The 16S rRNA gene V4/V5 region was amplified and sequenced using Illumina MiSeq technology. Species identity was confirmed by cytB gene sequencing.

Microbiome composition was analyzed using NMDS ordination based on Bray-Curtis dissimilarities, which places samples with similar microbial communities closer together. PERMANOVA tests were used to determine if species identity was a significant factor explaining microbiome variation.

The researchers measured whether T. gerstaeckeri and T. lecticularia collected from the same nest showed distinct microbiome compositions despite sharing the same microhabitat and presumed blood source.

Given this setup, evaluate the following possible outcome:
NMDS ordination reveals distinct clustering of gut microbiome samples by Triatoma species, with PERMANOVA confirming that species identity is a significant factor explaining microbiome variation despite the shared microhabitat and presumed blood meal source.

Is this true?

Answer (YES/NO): YES